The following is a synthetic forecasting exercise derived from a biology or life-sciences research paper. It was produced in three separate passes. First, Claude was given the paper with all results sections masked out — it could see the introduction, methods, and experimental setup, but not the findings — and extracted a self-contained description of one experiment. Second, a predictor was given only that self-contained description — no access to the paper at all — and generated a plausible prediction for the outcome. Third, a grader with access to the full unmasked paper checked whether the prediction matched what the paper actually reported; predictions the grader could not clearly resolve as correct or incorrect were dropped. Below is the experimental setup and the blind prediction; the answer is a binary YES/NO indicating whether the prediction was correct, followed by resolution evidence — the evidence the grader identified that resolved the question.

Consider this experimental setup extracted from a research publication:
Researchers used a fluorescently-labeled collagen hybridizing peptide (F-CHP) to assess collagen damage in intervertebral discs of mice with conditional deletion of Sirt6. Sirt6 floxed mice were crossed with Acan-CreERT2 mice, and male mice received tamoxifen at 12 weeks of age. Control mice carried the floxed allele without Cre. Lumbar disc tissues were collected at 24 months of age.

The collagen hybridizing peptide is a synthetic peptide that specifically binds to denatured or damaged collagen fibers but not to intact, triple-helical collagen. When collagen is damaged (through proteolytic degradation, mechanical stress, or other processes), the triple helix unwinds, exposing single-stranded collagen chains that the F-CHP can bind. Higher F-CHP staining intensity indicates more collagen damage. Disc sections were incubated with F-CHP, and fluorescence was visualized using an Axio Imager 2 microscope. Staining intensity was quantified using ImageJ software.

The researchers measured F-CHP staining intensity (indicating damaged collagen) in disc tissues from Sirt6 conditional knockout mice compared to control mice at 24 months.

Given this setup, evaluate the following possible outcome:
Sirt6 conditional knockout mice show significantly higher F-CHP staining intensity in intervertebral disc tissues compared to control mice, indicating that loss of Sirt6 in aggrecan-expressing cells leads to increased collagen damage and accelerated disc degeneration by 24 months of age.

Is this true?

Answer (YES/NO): YES